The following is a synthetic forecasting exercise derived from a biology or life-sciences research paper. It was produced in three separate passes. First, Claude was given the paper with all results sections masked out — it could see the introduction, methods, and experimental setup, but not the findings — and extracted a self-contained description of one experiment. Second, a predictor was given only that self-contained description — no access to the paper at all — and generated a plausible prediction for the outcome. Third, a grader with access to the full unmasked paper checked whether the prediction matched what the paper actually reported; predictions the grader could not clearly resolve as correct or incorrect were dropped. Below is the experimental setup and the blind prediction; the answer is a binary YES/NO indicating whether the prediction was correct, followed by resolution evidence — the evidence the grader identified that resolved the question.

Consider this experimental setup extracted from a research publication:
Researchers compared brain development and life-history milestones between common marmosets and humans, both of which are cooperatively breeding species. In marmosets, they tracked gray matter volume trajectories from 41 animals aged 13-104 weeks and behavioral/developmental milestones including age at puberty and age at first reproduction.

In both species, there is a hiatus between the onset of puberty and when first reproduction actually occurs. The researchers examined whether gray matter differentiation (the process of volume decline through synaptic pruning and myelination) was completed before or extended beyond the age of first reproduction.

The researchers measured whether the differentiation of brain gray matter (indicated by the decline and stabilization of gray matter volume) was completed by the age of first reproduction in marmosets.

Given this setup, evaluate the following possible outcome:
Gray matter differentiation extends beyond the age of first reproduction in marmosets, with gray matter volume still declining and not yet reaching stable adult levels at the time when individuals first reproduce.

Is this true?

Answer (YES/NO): YES